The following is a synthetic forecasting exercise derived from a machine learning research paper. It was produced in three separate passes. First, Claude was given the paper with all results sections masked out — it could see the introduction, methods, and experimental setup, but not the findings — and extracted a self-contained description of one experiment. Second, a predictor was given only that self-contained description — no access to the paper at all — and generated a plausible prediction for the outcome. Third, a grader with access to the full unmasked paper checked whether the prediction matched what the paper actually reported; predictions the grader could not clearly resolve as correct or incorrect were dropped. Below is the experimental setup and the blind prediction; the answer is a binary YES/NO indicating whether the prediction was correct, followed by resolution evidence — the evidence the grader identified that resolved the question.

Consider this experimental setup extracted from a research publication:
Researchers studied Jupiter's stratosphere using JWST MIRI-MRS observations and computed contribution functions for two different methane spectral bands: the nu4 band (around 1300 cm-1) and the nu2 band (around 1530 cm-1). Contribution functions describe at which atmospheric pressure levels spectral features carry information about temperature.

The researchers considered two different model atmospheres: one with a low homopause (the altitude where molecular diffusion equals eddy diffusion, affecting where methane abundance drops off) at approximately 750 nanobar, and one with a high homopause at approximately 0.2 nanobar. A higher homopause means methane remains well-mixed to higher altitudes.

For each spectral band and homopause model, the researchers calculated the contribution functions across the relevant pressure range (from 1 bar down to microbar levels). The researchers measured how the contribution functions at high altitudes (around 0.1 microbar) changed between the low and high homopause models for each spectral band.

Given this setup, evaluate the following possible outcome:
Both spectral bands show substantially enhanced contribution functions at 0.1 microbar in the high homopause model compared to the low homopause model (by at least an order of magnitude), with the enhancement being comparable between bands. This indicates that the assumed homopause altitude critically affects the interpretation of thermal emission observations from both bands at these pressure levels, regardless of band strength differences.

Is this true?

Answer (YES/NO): NO